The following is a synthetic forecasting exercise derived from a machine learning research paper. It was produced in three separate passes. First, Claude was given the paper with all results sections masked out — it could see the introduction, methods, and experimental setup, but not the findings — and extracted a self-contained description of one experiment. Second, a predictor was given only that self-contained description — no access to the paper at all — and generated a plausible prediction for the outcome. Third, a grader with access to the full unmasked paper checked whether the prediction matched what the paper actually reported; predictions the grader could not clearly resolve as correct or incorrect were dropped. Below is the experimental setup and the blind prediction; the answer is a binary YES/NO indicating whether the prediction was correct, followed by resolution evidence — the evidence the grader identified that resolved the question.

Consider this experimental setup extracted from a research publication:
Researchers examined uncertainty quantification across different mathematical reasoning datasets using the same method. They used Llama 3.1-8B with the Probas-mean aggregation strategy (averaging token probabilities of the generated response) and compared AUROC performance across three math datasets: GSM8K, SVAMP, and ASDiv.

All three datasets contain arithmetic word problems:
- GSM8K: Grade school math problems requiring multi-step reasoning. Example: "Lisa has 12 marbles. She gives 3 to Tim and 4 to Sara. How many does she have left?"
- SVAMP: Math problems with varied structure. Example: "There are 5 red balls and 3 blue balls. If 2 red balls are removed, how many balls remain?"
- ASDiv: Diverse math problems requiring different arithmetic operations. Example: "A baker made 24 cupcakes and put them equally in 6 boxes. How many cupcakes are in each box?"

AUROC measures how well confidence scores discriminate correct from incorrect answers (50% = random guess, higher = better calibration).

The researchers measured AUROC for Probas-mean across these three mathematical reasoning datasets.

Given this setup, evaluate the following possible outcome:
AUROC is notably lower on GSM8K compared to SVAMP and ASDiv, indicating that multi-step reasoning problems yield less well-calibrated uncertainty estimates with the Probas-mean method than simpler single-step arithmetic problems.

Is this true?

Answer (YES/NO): NO